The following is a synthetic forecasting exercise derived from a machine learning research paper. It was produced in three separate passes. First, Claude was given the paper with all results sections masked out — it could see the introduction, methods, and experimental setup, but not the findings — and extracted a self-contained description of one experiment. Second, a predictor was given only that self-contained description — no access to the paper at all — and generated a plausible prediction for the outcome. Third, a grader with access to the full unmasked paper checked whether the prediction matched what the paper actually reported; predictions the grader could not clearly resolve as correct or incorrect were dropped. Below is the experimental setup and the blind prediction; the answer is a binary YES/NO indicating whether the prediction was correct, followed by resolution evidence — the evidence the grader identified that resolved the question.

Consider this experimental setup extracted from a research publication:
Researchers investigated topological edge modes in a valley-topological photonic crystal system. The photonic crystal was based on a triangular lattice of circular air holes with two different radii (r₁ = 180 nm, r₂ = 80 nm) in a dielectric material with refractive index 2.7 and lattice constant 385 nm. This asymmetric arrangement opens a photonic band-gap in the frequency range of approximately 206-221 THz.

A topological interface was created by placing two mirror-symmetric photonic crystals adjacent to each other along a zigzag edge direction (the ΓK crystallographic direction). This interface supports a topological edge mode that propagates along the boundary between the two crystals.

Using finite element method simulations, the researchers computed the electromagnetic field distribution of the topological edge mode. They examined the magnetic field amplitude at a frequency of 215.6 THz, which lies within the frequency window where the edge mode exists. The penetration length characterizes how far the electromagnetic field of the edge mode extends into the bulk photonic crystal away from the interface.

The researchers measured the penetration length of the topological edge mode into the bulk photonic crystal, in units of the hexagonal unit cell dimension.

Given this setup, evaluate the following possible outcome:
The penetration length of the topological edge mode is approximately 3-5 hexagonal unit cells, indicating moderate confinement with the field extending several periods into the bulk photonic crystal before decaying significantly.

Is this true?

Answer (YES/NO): NO